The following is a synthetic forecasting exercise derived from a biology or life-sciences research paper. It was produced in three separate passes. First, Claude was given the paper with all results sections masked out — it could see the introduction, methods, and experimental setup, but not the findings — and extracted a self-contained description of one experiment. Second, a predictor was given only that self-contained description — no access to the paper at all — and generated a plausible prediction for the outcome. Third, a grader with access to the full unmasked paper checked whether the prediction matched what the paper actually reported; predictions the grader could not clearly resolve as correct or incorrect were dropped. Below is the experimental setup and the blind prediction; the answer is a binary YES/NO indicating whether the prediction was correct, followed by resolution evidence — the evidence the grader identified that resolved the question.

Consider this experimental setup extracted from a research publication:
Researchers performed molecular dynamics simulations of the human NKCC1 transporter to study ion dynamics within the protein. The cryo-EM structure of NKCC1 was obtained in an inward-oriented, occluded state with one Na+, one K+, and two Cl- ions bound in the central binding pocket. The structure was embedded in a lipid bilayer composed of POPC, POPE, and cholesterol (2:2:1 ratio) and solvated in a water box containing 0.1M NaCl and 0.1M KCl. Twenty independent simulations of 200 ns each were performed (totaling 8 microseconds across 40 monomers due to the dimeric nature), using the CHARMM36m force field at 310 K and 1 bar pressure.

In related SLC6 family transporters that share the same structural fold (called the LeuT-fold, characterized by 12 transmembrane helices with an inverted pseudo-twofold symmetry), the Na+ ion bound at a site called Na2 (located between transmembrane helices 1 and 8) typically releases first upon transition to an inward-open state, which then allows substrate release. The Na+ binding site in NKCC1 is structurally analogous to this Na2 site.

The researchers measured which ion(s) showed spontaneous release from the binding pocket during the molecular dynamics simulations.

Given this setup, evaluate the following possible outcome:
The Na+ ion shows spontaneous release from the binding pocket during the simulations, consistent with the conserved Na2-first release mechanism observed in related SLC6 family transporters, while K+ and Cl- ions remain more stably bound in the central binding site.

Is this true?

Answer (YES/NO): NO